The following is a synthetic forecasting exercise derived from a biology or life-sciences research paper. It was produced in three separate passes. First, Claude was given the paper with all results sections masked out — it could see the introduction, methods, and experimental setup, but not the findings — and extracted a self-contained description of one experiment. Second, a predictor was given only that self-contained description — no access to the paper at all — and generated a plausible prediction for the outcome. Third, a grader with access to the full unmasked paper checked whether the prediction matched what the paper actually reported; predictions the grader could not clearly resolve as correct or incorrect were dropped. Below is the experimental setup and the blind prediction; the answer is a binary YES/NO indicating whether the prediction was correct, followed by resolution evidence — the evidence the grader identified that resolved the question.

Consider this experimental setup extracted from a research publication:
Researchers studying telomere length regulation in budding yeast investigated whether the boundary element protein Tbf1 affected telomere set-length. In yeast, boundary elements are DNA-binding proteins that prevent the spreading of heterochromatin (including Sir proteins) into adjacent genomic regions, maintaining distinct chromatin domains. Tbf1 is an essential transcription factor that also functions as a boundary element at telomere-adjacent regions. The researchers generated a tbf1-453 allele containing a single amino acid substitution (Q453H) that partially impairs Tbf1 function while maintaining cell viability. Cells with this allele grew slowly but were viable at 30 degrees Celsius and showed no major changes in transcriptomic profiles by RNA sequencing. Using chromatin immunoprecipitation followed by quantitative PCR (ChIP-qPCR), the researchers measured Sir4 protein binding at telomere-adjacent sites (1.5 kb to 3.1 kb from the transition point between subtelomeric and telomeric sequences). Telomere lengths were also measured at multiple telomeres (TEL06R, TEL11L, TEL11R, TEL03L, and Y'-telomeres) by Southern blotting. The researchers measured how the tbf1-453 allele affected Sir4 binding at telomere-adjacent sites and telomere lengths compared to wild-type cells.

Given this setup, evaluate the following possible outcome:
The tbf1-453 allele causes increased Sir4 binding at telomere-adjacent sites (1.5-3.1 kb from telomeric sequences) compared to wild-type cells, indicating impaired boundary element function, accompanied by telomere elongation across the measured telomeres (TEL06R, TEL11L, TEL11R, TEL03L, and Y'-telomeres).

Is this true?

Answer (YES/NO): YES